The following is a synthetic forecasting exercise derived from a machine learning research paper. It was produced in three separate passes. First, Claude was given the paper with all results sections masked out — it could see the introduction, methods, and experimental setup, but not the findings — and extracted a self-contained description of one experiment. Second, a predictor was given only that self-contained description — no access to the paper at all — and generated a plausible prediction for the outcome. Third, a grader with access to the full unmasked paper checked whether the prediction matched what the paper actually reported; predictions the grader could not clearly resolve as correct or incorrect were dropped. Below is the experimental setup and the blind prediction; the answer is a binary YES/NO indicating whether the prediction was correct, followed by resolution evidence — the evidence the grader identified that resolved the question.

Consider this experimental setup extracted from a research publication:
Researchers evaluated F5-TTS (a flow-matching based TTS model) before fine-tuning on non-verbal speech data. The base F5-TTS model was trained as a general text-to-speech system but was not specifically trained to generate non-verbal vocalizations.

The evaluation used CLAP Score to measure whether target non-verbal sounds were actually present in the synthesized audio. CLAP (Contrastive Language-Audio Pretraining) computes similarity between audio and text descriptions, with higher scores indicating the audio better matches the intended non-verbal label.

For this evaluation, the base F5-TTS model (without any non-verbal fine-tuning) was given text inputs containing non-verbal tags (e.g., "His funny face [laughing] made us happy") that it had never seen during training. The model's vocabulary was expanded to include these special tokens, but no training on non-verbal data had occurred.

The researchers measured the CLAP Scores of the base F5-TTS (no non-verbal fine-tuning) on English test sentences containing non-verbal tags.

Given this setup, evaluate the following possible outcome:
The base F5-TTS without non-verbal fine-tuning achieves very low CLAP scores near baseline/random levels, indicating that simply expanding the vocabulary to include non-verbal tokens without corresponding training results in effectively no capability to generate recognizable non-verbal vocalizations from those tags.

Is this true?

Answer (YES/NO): YES